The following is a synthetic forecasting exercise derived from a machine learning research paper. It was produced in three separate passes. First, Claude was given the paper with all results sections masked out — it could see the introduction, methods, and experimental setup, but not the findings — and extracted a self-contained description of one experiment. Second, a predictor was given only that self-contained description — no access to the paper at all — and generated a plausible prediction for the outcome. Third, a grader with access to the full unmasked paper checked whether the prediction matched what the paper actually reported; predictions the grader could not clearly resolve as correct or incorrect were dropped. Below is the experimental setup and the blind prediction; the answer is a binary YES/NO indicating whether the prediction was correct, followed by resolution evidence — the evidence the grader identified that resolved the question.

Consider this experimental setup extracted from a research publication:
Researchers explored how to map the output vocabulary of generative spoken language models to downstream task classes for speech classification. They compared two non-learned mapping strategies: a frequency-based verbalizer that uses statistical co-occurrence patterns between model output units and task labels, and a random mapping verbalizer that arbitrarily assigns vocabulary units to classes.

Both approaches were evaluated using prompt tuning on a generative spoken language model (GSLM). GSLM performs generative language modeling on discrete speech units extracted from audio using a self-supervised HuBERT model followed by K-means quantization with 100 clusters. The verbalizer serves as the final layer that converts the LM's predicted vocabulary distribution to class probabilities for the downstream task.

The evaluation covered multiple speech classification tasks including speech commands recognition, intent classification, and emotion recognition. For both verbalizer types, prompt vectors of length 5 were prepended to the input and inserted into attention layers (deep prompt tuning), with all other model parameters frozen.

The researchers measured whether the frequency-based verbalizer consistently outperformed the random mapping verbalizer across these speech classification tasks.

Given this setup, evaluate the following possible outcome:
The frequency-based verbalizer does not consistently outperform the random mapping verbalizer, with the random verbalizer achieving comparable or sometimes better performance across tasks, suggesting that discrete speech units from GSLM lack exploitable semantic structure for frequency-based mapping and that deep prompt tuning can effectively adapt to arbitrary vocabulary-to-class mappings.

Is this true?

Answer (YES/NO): YES